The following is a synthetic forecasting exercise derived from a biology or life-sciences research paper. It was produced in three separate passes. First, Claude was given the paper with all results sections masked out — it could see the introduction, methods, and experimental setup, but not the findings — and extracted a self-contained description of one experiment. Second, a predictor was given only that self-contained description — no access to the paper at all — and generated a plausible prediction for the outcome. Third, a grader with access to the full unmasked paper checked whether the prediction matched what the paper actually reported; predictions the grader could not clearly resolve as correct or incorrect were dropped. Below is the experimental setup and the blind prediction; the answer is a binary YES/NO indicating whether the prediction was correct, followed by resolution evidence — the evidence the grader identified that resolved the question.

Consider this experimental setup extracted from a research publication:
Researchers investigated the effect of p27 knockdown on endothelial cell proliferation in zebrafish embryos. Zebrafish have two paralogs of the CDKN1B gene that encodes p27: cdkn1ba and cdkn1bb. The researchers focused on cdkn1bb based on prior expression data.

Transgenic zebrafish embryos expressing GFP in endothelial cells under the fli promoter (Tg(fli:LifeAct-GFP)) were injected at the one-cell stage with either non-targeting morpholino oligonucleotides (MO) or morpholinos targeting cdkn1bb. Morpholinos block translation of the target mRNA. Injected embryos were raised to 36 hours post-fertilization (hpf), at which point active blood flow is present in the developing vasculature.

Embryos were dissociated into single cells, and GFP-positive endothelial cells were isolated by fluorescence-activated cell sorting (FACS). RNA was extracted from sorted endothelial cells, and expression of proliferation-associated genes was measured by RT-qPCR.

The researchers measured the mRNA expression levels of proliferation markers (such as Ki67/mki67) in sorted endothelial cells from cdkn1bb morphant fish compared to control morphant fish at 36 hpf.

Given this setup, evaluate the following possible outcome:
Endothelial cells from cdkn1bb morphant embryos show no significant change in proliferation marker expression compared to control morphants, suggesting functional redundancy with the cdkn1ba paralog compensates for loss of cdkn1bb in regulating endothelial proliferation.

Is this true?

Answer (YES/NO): NO